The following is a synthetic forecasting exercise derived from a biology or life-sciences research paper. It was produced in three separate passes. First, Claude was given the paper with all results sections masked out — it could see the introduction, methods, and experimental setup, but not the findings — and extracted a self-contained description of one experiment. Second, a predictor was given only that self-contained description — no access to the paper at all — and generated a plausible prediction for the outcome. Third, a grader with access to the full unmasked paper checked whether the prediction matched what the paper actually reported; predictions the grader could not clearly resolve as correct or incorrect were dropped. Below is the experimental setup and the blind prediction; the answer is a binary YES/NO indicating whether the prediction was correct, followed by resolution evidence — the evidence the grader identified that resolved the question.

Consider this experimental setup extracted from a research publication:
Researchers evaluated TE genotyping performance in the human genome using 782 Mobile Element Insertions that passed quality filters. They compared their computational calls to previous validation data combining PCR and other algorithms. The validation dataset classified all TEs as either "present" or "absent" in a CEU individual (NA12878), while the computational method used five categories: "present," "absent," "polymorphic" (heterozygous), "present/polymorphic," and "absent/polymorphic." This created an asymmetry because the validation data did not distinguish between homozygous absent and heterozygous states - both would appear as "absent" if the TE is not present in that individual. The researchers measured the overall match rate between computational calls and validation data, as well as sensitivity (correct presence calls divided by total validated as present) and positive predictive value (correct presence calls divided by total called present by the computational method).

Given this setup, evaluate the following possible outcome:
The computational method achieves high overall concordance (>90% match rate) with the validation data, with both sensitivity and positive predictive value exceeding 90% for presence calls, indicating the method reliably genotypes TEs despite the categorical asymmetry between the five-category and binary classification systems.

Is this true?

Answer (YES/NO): YES